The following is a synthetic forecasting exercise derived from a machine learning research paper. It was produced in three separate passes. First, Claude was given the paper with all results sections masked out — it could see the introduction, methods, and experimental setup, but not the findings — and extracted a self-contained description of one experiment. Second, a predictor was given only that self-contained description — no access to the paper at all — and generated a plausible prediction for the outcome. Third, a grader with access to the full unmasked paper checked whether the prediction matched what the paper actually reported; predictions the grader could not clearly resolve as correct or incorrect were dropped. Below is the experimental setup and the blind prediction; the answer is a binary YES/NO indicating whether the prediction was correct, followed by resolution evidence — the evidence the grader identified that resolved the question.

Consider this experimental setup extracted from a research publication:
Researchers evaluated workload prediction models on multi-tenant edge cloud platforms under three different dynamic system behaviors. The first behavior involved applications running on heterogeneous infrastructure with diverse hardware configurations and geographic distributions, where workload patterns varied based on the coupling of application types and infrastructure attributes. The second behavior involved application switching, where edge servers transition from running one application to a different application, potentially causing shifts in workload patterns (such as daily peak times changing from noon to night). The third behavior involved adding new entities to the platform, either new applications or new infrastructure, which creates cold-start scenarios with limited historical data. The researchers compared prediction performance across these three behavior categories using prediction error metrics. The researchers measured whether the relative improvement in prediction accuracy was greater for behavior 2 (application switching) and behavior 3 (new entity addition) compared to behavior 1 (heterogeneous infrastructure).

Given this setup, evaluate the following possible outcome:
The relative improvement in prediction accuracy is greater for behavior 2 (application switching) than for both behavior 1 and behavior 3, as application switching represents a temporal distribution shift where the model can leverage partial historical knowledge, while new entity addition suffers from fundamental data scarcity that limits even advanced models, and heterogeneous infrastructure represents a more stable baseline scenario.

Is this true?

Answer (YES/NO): YES